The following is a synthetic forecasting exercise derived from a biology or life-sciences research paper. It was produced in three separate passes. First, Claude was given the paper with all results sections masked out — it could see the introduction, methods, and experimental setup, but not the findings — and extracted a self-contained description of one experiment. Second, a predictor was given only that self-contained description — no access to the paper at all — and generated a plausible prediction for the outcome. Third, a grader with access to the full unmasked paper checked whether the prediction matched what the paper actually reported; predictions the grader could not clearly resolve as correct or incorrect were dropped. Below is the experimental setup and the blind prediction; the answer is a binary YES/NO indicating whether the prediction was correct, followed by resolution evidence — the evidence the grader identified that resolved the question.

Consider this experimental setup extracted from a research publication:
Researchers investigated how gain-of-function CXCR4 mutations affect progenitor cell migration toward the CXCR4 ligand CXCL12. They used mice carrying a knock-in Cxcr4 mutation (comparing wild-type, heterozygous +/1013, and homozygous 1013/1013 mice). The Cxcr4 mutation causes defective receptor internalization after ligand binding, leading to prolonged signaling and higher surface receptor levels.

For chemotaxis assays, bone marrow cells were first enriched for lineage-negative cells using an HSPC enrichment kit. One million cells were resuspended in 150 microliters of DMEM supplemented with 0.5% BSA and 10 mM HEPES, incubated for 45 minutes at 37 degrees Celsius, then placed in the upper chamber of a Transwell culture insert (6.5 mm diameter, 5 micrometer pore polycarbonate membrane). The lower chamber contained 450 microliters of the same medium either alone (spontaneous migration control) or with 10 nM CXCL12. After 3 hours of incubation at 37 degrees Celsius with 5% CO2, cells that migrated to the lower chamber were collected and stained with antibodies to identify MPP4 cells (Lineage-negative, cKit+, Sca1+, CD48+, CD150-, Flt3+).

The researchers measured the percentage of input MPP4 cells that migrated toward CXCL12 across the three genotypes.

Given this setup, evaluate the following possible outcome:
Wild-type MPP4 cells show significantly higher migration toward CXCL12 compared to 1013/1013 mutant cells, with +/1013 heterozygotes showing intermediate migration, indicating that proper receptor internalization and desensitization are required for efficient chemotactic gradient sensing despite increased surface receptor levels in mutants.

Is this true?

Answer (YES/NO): NO